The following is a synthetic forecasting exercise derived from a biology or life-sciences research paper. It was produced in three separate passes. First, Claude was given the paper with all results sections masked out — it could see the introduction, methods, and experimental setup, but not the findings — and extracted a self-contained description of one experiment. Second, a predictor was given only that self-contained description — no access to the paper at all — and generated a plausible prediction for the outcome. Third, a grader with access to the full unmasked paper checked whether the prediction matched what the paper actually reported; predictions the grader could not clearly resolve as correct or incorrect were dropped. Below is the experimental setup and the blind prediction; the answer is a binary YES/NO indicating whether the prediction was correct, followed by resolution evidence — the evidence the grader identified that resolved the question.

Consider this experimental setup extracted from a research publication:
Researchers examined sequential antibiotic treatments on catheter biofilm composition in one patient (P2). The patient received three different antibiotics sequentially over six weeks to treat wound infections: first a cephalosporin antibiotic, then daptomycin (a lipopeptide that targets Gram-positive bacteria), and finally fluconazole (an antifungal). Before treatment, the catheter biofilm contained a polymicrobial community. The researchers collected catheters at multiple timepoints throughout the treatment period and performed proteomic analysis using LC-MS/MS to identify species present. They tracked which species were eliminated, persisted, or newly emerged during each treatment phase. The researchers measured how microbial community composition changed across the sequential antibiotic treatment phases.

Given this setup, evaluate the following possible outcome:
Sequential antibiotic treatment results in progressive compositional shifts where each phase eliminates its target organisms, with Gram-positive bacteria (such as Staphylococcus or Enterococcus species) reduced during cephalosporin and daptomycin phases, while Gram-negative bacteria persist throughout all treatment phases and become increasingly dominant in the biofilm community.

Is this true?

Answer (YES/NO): NO